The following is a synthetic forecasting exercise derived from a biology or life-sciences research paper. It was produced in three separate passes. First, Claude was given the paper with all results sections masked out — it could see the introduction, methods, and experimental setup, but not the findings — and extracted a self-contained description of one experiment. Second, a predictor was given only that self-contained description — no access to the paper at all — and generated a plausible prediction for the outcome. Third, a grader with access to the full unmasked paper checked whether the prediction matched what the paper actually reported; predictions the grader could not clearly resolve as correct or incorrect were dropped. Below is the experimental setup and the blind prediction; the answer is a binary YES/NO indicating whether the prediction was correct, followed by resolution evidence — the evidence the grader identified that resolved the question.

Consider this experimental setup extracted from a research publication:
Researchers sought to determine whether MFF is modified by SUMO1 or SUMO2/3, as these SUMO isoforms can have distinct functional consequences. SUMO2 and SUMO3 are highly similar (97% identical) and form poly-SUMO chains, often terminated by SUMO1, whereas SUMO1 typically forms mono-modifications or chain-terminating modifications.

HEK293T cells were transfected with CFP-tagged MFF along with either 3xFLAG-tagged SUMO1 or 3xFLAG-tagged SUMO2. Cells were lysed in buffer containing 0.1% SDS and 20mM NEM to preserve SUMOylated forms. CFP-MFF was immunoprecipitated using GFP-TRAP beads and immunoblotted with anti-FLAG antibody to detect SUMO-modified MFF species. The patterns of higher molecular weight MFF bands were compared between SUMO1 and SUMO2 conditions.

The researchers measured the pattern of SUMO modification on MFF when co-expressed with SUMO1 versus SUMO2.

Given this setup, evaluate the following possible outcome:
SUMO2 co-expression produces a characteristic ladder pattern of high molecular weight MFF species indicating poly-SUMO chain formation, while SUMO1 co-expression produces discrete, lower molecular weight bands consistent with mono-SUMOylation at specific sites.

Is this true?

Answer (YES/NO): NO